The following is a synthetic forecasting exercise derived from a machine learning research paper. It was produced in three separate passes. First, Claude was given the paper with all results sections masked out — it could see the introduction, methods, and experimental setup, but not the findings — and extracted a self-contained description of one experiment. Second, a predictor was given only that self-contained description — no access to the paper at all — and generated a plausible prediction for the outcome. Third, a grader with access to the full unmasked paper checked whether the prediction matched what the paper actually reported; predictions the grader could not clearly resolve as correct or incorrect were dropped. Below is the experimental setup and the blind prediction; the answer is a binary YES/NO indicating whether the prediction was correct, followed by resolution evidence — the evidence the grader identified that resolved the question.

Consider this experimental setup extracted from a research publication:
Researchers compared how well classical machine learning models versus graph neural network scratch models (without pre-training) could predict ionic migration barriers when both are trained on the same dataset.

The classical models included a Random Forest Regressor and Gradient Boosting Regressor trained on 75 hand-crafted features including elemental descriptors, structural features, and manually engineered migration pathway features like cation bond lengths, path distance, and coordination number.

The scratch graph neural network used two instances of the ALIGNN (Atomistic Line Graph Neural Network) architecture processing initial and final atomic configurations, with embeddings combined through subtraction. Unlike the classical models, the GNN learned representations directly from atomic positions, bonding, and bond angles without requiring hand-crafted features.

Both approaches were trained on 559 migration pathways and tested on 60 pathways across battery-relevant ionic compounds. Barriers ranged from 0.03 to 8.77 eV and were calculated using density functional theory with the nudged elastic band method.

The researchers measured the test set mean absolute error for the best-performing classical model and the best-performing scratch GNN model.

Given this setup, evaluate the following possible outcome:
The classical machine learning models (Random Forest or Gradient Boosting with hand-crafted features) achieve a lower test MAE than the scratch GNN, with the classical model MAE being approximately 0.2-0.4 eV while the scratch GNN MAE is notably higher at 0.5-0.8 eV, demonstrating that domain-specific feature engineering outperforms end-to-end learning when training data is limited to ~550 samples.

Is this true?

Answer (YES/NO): NO